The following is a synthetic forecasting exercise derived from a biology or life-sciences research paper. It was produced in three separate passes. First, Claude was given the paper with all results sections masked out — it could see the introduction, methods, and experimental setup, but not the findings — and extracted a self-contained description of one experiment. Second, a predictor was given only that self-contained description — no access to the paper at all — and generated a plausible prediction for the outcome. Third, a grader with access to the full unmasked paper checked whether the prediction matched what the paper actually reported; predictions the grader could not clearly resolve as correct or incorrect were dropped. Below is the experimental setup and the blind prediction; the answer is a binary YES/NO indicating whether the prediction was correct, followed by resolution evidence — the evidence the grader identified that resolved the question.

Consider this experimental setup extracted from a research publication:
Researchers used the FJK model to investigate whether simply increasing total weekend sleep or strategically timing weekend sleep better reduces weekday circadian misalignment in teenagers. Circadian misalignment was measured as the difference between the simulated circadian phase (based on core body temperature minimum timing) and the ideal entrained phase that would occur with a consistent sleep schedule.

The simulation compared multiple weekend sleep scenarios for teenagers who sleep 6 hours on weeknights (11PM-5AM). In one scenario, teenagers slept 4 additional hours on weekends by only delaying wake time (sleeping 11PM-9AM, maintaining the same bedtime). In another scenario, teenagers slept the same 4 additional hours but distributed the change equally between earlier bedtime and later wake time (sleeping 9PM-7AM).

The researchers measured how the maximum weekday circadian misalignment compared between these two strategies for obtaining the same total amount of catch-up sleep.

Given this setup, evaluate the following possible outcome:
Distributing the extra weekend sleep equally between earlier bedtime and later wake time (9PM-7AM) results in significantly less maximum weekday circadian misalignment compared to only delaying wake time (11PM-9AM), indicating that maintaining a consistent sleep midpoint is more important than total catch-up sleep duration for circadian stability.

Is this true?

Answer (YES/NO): YES